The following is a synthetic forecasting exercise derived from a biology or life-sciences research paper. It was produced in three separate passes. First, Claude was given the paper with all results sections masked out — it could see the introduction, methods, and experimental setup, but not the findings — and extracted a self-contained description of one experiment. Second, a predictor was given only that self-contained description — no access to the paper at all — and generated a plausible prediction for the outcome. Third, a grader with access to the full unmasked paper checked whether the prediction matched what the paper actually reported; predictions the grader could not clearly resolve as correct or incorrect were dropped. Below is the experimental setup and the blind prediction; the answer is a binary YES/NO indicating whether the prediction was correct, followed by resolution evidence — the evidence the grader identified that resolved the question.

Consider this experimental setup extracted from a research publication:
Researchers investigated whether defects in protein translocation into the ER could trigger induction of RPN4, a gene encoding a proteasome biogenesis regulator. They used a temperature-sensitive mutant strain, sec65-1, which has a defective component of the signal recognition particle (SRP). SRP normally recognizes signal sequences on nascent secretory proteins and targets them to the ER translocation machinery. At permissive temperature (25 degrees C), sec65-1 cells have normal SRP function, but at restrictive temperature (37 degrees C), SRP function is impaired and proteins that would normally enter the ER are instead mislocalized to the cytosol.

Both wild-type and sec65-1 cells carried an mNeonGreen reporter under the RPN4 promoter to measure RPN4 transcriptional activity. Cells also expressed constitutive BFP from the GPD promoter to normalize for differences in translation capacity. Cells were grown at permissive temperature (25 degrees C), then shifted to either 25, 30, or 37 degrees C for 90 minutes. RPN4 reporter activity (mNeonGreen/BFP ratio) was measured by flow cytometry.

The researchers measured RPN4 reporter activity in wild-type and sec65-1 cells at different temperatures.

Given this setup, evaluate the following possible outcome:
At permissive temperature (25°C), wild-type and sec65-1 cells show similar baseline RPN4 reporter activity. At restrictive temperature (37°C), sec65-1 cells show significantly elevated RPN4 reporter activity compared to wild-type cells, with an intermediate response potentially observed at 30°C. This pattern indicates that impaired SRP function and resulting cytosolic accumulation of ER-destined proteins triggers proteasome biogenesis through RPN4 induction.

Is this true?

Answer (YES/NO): YES